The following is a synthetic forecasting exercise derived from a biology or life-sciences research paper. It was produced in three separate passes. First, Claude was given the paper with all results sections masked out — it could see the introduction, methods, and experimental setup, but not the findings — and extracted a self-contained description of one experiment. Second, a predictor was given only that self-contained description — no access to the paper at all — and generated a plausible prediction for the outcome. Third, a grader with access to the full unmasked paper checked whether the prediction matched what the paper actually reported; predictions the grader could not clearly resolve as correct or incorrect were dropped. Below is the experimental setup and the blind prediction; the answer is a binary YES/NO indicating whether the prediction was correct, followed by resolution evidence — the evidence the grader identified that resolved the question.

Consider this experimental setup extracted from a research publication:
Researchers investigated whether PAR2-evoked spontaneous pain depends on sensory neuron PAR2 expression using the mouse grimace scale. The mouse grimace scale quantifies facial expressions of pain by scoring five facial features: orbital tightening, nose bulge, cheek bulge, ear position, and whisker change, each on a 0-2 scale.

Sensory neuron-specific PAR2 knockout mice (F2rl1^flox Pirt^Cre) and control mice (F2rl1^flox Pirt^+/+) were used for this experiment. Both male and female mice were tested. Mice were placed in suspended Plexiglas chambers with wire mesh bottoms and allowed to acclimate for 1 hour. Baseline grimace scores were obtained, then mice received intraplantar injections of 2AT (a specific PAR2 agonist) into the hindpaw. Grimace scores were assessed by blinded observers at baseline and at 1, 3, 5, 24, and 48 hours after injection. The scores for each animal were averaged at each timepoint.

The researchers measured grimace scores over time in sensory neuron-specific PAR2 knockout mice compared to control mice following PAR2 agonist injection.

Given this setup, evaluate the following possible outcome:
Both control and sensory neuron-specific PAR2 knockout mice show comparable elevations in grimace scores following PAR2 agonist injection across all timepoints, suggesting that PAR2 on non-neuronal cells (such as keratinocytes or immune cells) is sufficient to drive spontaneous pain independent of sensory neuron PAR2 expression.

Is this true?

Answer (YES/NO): NO